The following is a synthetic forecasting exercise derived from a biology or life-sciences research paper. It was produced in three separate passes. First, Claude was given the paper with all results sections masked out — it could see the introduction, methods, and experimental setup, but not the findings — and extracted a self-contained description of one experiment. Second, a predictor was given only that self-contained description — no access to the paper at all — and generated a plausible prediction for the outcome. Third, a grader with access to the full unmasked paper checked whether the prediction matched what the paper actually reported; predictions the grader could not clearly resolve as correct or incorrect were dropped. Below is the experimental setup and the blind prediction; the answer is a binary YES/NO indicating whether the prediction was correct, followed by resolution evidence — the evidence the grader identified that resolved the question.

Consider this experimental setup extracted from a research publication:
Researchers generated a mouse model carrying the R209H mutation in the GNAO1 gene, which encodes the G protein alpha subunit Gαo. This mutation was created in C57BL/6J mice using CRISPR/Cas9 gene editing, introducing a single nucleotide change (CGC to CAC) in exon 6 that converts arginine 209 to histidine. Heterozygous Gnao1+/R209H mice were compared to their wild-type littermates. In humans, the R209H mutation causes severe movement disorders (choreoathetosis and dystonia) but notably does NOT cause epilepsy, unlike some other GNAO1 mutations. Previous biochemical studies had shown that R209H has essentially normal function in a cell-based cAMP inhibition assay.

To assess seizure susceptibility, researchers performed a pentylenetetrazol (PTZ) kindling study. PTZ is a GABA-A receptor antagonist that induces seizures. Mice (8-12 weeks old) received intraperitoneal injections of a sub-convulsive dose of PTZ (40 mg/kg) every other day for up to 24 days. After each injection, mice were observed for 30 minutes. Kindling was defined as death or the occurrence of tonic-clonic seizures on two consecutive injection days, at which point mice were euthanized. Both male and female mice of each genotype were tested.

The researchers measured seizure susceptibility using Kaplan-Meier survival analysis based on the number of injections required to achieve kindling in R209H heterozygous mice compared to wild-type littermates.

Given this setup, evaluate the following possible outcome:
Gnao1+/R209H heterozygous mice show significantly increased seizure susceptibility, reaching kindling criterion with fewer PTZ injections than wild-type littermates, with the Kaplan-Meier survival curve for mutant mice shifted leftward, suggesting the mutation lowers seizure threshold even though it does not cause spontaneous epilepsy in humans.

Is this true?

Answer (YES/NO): NO